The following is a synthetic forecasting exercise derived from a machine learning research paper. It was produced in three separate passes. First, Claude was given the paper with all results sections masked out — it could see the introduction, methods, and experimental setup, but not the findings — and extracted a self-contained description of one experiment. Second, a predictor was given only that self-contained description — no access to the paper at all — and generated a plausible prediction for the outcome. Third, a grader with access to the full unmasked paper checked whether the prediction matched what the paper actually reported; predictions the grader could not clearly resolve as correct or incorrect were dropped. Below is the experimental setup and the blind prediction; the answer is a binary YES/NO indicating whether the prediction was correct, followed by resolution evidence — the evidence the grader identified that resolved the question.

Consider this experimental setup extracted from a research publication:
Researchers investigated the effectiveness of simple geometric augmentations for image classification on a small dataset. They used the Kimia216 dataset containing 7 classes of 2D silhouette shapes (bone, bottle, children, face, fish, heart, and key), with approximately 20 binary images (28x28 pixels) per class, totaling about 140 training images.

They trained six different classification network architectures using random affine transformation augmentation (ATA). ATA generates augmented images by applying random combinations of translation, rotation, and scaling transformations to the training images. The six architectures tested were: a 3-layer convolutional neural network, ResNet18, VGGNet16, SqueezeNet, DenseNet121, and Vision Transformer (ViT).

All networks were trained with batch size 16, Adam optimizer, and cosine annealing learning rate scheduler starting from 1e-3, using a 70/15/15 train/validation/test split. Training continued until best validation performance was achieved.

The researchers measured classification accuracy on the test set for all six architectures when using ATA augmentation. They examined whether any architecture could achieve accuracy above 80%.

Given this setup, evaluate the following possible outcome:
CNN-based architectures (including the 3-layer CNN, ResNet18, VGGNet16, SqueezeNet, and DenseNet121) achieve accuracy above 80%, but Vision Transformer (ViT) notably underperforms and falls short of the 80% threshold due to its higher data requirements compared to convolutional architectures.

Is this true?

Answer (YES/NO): NO